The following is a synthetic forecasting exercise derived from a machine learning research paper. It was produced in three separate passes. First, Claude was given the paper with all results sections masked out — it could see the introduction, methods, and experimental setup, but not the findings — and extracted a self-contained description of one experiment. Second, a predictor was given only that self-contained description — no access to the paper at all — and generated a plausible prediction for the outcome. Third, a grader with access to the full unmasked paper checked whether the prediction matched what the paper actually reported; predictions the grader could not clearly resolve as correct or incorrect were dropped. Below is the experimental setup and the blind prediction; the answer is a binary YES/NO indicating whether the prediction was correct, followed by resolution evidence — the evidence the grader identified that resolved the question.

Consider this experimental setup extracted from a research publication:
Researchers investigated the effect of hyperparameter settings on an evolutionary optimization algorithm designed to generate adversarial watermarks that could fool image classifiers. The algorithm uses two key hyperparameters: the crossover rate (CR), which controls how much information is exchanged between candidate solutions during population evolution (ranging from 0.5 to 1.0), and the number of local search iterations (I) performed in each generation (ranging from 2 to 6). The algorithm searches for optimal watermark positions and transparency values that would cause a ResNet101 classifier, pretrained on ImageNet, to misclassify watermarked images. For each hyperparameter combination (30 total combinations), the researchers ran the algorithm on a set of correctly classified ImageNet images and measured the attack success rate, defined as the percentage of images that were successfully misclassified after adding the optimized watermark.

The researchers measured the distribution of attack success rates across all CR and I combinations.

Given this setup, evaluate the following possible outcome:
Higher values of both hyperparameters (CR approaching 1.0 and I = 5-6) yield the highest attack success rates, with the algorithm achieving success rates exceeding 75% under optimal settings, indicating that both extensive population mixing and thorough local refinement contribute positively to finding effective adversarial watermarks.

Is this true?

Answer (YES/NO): NO